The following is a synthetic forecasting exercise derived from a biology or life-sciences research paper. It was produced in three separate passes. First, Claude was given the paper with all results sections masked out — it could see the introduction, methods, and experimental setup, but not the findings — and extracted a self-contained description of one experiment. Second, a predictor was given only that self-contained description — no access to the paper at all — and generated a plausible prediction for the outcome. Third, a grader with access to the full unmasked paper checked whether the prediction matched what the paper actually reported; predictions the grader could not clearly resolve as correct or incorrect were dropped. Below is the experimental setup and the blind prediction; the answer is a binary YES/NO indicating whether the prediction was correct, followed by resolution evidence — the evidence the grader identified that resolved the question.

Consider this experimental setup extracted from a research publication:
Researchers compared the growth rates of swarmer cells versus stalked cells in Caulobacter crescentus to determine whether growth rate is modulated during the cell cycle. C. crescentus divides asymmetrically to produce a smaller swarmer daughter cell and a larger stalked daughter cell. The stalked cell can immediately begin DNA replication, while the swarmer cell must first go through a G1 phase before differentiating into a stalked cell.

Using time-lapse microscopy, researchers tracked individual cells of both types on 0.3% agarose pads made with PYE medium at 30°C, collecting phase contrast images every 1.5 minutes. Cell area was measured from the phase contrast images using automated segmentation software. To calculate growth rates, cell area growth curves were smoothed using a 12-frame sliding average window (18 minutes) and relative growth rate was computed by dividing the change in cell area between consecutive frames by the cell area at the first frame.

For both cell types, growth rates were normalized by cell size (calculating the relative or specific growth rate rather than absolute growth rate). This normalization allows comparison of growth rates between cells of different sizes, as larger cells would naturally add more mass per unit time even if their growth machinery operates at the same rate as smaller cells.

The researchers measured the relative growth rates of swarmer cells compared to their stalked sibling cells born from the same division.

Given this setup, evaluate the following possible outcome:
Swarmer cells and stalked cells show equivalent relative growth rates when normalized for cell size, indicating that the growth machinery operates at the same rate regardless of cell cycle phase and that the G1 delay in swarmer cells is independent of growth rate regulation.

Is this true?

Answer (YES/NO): NO